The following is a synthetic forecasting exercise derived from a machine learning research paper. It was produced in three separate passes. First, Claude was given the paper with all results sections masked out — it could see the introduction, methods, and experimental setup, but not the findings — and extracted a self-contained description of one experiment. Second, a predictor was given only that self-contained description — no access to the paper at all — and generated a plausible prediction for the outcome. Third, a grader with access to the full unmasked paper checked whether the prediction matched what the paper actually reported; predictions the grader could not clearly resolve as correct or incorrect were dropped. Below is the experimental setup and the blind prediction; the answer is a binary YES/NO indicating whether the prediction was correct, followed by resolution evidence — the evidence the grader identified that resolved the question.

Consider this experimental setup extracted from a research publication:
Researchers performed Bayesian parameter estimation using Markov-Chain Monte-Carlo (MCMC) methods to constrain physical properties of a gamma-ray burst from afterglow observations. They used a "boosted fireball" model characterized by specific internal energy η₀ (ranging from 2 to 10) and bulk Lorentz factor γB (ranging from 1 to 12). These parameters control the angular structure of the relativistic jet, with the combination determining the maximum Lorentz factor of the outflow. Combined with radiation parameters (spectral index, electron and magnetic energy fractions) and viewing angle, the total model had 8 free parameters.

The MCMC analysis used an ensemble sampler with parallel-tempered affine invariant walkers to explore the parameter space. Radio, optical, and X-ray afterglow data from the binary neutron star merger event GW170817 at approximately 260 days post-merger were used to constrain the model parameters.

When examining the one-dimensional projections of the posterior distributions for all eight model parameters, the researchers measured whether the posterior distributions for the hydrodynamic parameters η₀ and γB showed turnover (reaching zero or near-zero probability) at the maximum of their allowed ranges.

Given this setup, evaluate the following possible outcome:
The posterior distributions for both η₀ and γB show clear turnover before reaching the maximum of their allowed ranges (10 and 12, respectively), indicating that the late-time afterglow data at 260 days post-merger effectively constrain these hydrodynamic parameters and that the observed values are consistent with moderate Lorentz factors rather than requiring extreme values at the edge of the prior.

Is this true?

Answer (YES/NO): NO